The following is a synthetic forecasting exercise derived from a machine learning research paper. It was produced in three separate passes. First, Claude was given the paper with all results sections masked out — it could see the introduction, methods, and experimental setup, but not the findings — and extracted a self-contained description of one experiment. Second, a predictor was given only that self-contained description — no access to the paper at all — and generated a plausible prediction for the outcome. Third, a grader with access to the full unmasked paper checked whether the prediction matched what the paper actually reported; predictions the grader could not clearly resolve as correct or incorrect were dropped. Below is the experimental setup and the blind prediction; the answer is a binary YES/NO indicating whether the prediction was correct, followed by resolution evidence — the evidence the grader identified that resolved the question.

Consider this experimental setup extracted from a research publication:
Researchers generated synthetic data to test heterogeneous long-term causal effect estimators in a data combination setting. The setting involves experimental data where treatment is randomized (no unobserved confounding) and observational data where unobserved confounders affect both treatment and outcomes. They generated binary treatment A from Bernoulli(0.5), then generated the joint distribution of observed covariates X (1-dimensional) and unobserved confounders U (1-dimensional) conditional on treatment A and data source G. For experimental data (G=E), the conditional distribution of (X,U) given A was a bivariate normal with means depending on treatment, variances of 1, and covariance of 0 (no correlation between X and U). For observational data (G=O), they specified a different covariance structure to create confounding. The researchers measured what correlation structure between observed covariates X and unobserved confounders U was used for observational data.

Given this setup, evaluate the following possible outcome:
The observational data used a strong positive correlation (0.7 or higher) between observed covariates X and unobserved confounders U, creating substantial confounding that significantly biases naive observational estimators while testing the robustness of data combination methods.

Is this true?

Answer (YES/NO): NO